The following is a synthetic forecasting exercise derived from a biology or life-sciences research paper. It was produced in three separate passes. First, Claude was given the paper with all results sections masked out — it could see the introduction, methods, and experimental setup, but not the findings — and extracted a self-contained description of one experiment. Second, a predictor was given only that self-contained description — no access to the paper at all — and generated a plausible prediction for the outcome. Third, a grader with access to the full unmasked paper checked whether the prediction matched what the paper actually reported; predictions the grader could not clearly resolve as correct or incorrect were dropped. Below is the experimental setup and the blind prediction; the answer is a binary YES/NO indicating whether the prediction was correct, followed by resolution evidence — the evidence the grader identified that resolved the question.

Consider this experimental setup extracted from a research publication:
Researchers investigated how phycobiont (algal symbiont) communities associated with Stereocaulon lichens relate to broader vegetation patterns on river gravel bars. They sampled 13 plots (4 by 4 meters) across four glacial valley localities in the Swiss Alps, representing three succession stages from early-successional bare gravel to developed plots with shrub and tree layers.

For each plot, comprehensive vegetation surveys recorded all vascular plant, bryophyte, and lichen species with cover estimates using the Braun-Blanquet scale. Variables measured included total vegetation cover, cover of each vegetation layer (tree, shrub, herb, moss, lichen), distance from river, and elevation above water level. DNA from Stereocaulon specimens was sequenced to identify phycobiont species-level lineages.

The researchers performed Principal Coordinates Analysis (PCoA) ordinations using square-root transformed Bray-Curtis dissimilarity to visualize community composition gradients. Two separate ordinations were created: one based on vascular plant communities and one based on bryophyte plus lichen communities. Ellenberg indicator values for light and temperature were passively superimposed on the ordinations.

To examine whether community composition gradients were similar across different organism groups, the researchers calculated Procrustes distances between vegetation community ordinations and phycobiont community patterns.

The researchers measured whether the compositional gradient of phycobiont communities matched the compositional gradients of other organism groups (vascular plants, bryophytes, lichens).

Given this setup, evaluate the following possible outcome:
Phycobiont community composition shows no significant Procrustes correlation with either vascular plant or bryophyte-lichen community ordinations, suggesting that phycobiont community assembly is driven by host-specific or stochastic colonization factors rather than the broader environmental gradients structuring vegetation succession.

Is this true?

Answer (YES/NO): NO